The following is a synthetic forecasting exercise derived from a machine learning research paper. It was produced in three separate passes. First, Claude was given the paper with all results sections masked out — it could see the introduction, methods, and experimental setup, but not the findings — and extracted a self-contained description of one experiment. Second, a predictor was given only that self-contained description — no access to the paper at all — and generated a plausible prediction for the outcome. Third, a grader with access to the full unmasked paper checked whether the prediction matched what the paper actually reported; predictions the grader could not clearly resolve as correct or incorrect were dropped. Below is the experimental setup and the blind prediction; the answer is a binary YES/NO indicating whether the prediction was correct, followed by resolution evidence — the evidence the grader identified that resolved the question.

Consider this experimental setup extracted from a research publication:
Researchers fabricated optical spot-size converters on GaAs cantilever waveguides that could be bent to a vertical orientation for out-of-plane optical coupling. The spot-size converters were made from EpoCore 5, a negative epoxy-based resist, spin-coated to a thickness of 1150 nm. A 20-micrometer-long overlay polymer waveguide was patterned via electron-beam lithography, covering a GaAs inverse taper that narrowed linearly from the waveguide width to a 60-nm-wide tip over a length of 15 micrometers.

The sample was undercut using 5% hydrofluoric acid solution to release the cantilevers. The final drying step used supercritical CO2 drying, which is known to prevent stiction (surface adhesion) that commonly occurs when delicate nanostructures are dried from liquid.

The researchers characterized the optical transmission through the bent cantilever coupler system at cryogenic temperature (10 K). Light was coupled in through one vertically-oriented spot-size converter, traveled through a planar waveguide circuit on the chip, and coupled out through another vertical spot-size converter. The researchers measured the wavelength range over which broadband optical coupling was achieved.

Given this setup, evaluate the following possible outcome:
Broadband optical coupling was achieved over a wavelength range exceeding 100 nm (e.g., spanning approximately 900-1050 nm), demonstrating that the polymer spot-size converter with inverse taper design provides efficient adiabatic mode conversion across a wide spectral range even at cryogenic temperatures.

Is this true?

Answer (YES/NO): YES